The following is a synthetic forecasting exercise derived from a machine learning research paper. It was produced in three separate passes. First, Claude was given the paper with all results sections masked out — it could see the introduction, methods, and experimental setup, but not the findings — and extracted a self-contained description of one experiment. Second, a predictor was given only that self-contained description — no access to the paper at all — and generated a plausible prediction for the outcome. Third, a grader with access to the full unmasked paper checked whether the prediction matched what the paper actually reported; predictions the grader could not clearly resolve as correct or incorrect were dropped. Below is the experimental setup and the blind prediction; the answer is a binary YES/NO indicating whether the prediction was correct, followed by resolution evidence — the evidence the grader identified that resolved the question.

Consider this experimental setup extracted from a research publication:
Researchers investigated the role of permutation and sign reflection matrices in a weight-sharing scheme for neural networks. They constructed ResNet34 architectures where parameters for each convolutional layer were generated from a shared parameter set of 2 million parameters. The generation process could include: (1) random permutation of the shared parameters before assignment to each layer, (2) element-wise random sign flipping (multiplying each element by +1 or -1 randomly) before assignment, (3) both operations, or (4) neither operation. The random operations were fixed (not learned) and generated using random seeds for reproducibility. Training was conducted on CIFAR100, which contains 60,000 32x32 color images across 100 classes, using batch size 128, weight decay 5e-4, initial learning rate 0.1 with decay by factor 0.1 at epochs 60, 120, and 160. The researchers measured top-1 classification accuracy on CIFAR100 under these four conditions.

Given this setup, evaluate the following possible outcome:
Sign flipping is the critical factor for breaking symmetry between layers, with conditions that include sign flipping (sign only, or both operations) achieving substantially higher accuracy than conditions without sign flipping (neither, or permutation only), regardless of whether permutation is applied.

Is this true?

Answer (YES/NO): NO